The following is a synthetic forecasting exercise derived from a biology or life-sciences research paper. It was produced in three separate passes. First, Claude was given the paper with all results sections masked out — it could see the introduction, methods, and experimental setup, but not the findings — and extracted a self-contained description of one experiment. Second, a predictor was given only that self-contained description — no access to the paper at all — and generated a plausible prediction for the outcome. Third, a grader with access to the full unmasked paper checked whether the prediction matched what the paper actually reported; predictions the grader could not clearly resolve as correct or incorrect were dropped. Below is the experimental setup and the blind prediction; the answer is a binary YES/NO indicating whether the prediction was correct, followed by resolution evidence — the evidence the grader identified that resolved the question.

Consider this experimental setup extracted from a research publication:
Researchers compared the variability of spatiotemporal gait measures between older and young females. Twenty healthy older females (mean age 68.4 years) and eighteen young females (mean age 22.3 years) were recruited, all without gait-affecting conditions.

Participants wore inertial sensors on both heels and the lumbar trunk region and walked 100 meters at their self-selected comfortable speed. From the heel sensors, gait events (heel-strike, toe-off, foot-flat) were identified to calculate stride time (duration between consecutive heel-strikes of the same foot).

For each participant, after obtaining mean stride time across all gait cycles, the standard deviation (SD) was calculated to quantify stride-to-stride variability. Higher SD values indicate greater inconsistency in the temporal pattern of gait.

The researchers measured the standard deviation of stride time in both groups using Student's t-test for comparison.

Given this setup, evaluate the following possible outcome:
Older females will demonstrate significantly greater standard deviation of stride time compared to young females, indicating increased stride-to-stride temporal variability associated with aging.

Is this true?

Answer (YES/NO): NO